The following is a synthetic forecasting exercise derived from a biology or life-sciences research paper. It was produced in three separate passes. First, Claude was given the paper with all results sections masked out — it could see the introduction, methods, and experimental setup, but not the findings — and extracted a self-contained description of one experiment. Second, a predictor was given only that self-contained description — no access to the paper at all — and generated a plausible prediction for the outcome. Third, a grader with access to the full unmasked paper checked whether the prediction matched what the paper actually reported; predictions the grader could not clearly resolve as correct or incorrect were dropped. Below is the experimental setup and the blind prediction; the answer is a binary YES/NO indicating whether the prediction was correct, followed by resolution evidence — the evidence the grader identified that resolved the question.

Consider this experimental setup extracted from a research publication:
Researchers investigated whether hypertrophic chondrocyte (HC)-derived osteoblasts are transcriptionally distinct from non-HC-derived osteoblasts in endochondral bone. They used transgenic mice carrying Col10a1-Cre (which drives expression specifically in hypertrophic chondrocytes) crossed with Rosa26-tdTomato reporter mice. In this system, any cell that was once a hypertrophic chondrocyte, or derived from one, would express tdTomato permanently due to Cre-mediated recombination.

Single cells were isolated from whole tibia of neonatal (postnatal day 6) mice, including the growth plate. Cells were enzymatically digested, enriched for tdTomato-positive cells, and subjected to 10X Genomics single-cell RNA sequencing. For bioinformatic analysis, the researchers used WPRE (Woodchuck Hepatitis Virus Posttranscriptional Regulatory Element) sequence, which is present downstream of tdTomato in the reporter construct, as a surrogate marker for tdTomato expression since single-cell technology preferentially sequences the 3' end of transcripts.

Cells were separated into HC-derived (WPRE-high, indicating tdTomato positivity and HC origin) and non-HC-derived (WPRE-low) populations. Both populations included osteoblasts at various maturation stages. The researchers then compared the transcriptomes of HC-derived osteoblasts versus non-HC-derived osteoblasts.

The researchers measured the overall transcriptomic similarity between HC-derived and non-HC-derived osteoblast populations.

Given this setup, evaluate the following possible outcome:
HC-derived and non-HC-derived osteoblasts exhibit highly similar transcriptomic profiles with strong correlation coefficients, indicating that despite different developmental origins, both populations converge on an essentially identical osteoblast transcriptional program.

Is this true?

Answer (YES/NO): NO